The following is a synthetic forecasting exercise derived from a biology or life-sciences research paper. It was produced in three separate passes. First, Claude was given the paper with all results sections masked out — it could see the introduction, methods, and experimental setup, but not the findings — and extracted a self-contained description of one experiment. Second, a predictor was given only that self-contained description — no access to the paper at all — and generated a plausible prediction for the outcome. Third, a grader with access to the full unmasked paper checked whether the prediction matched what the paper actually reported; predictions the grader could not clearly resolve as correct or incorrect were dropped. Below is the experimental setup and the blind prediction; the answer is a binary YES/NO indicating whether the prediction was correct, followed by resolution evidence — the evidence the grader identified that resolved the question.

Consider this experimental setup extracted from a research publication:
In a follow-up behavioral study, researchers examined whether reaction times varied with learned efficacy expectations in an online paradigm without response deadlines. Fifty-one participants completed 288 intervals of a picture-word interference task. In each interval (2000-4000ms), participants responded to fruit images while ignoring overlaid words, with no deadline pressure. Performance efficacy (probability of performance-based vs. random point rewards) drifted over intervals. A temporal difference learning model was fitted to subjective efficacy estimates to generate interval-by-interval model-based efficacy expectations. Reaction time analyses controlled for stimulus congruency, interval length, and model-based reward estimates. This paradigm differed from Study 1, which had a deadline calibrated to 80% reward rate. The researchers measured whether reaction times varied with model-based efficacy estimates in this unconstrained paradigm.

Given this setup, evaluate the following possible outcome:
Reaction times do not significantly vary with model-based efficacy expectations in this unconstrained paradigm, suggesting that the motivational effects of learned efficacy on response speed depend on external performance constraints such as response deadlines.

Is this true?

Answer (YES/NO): NO